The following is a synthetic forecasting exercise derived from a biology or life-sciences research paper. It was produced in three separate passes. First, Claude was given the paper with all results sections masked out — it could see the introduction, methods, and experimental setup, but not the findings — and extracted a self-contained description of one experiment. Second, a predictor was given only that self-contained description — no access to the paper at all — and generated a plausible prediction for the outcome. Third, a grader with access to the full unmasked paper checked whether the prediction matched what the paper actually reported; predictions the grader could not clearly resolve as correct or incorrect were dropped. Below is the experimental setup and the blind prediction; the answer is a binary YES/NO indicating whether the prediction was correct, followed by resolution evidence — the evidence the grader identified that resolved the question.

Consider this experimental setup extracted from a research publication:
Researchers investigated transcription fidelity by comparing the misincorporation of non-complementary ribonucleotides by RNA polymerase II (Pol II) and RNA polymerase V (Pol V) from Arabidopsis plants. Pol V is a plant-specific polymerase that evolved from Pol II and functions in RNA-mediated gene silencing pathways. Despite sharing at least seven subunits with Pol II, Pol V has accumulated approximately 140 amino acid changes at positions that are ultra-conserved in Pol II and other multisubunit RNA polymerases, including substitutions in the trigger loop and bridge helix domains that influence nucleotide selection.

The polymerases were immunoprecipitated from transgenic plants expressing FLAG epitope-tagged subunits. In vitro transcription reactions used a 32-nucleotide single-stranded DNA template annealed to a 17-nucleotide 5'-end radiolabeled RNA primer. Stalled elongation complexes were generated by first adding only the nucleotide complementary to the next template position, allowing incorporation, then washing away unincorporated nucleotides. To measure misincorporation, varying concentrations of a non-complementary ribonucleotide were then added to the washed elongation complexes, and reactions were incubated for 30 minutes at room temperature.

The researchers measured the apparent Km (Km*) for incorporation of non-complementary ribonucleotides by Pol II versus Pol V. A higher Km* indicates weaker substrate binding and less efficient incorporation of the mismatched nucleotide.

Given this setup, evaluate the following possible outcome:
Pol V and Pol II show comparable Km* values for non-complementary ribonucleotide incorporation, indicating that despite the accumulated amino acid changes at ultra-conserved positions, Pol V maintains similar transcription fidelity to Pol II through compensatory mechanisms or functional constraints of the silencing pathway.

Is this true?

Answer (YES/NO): NO